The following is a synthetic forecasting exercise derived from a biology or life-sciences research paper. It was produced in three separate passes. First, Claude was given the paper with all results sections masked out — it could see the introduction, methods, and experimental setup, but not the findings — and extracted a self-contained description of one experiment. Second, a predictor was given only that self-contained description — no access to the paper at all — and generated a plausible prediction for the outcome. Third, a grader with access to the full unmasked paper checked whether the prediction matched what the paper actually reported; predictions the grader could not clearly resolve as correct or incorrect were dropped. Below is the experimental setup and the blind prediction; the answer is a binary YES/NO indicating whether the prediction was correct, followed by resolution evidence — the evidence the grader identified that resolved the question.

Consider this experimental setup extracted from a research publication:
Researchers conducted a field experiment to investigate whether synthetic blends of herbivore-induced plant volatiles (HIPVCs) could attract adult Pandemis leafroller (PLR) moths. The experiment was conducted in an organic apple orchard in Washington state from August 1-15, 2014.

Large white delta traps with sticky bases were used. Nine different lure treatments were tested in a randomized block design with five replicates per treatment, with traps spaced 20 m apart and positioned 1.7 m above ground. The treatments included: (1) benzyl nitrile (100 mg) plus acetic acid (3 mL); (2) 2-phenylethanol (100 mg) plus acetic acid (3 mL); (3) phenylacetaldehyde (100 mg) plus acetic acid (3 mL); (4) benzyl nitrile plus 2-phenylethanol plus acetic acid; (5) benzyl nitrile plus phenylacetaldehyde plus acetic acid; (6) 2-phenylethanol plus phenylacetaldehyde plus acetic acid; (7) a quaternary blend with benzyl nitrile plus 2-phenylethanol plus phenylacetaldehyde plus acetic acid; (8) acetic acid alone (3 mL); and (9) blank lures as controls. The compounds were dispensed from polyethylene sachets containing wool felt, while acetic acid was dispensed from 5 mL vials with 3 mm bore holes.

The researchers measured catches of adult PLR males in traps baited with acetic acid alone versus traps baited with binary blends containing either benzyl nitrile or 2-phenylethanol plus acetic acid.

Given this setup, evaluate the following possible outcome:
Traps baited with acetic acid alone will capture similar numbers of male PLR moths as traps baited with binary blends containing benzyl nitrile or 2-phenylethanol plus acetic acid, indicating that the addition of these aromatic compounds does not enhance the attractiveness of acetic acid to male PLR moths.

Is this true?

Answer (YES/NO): NO